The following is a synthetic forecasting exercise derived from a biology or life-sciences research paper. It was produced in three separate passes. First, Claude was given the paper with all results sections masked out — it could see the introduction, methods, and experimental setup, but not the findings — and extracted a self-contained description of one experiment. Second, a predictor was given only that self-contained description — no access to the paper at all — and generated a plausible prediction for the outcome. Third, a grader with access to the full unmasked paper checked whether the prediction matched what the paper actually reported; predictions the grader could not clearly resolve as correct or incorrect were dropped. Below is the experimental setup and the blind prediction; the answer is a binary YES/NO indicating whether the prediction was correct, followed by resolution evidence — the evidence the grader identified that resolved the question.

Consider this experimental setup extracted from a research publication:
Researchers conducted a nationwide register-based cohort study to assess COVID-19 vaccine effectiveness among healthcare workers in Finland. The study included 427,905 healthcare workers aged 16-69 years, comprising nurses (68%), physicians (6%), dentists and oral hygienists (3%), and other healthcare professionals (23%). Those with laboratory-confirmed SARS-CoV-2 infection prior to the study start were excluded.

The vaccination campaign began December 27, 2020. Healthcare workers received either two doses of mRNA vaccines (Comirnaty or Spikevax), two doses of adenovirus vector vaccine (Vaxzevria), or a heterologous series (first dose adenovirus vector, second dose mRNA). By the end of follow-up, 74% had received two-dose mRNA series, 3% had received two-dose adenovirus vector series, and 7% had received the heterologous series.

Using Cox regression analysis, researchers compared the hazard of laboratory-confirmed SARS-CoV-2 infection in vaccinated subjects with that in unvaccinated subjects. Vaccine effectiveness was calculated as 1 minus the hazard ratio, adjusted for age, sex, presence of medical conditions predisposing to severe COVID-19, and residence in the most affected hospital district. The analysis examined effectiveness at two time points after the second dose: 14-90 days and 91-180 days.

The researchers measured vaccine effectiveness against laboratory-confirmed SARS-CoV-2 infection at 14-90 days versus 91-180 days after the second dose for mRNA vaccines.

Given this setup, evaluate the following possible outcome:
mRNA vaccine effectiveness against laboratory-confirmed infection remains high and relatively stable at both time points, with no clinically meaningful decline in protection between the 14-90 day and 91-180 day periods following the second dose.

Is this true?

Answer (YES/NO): NO